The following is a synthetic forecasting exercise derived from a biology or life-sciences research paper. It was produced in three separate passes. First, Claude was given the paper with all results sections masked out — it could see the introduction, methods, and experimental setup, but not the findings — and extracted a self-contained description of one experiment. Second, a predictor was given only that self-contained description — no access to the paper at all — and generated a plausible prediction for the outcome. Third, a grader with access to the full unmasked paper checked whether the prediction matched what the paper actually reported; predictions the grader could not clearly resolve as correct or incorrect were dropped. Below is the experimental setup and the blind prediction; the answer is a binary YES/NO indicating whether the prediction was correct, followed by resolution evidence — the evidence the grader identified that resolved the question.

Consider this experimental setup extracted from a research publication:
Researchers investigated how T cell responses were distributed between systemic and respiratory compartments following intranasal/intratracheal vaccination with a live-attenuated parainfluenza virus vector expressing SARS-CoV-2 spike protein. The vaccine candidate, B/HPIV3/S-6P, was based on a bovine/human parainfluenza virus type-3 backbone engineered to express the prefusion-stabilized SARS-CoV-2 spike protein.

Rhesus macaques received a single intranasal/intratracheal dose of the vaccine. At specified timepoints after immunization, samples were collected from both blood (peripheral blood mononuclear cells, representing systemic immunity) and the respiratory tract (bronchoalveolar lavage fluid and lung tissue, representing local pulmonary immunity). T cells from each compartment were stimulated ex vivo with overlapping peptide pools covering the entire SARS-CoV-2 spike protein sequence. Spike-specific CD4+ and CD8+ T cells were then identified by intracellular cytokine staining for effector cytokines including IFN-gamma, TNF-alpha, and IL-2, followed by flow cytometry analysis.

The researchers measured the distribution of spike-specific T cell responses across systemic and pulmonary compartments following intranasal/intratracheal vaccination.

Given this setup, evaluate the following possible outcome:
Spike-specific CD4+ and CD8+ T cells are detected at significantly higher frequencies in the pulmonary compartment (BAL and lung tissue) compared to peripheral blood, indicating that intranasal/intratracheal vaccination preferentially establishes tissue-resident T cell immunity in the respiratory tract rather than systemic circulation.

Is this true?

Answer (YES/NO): YES